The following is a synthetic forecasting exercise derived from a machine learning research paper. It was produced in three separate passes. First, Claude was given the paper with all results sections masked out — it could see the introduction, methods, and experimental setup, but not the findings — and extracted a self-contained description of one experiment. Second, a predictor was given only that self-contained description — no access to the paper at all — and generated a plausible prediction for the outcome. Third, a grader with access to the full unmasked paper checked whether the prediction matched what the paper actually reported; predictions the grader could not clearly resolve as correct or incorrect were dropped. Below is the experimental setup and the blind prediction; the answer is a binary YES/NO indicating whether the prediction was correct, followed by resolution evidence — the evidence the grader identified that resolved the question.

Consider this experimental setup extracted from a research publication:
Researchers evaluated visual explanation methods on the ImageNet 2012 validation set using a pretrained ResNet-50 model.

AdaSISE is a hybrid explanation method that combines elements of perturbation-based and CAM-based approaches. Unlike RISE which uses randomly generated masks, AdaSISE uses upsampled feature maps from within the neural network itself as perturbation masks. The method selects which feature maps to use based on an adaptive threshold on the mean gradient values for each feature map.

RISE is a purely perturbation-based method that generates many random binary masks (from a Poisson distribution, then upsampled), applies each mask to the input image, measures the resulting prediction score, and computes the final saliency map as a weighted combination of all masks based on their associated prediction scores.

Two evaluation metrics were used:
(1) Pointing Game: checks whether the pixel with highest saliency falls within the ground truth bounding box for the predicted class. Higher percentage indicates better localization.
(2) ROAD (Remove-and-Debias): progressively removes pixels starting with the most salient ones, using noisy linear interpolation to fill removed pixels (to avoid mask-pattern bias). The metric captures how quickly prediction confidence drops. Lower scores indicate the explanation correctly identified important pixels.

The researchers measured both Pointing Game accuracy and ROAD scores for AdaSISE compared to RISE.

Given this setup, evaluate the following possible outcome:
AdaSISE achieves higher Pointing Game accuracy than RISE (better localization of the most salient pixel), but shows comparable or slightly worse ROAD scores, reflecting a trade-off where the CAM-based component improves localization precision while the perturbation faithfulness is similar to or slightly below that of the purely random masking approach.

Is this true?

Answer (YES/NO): NO